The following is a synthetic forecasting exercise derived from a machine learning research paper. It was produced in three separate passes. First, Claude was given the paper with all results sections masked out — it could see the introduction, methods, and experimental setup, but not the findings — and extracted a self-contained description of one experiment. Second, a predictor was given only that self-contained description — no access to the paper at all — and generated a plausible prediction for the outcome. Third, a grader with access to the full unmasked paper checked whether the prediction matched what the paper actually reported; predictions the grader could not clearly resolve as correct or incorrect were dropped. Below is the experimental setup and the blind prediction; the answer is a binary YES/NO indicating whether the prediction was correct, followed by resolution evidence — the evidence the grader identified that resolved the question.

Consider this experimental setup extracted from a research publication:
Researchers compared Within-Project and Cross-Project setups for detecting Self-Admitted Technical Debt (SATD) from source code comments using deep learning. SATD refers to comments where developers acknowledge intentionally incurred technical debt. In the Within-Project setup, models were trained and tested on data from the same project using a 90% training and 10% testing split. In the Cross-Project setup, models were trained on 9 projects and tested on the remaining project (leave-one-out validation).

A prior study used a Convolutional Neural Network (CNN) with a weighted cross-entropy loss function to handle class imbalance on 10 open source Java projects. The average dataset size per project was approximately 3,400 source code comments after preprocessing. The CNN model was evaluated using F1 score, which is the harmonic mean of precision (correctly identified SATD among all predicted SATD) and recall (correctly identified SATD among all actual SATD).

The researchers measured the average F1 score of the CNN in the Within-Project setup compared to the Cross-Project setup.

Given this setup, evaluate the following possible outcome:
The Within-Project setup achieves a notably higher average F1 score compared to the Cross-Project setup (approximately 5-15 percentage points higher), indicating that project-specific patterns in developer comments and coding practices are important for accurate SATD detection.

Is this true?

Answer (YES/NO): NO